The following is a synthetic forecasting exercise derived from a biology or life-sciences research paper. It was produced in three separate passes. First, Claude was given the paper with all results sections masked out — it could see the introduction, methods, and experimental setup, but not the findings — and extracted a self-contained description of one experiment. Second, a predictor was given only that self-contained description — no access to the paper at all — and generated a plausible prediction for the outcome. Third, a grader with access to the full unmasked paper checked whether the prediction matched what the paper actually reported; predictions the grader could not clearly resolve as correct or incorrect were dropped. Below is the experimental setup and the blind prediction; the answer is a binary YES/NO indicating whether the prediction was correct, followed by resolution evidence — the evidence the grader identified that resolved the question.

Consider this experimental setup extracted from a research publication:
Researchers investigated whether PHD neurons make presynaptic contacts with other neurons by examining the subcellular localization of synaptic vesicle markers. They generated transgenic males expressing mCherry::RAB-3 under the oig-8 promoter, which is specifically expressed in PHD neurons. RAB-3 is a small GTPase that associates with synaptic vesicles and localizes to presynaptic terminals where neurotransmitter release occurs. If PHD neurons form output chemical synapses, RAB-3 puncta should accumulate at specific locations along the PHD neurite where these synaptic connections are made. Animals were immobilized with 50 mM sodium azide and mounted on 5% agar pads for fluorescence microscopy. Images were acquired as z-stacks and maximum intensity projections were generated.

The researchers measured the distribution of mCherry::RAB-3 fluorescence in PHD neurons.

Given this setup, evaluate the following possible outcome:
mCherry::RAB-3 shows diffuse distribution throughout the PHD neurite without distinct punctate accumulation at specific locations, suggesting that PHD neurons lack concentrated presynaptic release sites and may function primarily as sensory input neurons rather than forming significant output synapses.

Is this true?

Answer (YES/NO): NO